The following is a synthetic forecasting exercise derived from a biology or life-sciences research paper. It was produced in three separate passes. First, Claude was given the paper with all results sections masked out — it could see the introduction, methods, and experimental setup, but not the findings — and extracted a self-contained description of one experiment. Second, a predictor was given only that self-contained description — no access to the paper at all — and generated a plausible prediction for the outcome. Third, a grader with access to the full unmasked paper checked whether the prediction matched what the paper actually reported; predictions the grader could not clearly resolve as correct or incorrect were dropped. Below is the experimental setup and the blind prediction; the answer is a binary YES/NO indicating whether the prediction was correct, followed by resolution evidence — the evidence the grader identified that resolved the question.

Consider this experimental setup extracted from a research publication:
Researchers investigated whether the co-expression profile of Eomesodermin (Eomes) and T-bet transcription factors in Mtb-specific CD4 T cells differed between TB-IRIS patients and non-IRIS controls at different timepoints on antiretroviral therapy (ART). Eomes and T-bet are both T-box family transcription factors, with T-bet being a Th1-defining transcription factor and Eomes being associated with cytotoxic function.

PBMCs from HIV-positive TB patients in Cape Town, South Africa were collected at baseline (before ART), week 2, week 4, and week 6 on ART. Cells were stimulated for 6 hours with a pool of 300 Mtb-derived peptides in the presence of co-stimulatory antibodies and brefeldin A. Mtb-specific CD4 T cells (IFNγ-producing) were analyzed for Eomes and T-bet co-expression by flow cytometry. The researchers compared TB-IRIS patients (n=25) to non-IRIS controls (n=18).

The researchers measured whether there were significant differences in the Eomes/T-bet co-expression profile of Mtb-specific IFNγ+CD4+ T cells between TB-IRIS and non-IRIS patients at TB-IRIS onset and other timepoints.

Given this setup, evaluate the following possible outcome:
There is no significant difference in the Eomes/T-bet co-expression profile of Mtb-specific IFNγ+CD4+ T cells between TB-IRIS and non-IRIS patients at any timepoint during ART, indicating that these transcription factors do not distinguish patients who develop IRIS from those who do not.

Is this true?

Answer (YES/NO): YES